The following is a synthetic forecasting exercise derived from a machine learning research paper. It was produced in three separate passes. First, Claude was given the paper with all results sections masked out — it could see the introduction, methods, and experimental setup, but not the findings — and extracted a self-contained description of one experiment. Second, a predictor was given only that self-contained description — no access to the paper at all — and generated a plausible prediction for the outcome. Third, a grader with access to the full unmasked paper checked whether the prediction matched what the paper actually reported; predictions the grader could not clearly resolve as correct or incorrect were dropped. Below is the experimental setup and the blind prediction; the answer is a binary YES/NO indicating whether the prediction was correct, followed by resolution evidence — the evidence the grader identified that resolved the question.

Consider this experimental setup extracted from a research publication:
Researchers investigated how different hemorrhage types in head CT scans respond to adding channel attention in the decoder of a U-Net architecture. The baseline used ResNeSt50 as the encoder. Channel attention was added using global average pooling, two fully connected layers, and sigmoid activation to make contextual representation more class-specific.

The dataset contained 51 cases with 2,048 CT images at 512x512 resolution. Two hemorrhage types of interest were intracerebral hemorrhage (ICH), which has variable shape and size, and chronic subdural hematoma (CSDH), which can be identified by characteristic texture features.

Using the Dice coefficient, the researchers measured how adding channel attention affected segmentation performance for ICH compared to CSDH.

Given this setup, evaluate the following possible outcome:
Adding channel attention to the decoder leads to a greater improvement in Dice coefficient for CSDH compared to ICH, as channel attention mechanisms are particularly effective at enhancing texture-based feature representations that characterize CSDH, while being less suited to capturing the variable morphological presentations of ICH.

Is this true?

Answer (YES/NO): NO